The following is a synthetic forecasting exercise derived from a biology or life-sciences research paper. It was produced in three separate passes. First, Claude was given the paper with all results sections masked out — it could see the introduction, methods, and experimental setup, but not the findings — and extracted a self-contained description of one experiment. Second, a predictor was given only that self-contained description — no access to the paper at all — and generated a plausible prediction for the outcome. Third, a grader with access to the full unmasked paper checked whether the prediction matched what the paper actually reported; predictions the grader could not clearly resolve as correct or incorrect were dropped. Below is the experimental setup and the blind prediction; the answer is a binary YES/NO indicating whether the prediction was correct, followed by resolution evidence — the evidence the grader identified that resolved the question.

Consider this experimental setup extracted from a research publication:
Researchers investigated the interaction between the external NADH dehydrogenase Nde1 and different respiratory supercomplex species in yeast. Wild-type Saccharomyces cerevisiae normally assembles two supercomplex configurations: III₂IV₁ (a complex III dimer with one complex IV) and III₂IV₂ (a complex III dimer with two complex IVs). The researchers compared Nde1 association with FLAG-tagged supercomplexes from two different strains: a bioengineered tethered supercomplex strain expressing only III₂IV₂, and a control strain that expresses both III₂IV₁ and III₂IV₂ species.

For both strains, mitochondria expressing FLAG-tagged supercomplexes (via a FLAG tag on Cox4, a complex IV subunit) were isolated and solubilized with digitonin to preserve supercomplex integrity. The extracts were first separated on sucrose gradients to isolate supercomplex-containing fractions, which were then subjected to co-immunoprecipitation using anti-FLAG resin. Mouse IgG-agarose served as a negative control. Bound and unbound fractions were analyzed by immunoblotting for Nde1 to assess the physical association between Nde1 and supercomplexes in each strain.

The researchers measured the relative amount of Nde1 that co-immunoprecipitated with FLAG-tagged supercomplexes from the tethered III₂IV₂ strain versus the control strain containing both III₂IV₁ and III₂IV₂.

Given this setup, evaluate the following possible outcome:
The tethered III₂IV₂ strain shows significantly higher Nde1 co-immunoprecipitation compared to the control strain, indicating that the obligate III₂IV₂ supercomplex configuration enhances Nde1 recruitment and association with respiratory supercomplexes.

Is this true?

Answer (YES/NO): NO